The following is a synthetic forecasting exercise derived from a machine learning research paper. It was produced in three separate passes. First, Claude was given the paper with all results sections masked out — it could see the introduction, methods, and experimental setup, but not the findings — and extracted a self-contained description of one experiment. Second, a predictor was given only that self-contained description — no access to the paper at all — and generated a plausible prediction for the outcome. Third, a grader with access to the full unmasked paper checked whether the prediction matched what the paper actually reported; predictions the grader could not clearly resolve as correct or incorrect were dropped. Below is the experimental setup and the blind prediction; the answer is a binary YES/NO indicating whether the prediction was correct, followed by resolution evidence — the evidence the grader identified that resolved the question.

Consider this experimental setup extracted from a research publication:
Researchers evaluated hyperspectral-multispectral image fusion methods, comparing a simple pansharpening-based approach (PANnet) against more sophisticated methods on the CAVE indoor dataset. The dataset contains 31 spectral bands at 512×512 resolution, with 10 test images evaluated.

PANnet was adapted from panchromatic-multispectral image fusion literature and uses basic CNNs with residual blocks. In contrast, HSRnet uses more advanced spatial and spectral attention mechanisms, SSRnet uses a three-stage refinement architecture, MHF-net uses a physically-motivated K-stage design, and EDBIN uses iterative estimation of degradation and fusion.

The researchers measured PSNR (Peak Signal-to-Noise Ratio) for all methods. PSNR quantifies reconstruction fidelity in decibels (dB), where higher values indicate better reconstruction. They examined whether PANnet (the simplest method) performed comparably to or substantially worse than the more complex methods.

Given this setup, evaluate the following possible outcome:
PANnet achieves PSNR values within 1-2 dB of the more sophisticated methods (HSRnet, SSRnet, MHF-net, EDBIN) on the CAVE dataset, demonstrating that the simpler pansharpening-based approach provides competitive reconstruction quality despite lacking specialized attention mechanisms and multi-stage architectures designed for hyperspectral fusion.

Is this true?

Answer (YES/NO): NO